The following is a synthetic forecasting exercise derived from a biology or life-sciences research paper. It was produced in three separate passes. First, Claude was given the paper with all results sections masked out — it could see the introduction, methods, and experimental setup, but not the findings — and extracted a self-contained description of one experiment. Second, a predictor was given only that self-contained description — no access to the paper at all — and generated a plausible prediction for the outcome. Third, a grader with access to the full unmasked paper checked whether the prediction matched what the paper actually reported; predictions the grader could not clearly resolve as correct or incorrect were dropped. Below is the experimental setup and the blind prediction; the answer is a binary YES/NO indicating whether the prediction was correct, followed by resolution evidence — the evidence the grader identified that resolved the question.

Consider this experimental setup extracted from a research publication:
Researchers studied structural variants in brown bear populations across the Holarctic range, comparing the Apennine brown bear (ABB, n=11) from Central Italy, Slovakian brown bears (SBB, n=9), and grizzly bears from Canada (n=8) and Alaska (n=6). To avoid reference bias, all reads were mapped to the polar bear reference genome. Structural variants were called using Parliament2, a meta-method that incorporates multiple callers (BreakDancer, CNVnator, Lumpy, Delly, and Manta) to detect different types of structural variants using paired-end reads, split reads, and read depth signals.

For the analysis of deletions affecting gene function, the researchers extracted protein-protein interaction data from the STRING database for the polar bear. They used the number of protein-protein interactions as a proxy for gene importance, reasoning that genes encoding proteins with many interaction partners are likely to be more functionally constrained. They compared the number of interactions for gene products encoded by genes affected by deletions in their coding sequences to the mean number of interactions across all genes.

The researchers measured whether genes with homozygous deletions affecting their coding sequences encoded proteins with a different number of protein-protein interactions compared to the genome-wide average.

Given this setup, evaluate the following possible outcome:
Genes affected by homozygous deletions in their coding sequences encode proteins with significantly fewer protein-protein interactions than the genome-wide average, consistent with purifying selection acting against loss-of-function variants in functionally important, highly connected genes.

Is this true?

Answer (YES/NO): NO